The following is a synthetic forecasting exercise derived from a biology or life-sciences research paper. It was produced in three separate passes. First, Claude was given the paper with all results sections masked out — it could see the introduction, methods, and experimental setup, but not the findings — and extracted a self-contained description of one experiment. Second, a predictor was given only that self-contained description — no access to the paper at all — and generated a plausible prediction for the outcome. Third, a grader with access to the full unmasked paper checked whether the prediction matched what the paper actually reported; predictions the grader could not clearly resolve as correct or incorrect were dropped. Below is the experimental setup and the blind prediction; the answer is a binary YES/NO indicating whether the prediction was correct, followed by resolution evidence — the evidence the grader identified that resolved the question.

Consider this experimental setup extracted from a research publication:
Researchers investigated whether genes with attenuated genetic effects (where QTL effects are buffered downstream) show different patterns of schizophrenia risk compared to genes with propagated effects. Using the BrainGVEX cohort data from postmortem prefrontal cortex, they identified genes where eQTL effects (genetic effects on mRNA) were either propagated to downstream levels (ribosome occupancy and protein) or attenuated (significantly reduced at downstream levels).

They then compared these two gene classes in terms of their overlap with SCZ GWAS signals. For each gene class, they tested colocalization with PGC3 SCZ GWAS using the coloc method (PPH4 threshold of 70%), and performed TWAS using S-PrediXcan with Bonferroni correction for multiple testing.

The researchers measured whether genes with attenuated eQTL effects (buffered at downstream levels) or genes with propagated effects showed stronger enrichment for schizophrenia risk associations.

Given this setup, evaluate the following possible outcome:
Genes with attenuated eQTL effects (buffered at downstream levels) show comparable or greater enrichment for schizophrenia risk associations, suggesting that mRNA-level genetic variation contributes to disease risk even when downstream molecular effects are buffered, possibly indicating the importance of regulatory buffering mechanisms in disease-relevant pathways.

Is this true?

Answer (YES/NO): YES